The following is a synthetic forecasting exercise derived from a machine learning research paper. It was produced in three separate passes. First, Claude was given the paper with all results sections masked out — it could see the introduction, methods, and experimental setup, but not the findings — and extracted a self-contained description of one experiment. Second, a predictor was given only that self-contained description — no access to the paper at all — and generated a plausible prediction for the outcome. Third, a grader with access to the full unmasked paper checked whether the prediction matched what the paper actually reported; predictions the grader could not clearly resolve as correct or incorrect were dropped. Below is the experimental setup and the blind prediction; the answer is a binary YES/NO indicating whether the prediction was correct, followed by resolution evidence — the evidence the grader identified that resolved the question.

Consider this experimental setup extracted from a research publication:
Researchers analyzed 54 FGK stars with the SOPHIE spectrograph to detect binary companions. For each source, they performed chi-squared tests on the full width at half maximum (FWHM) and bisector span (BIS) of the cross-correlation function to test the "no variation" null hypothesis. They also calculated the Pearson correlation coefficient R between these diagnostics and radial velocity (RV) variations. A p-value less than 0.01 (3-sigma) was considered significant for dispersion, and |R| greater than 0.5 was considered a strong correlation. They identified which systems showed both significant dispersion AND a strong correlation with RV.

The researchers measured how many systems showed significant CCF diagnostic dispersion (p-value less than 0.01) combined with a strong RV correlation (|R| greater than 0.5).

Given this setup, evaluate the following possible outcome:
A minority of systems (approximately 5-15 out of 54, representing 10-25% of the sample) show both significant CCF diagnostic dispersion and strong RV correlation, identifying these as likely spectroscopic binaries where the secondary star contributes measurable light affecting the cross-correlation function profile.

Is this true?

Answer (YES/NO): NO